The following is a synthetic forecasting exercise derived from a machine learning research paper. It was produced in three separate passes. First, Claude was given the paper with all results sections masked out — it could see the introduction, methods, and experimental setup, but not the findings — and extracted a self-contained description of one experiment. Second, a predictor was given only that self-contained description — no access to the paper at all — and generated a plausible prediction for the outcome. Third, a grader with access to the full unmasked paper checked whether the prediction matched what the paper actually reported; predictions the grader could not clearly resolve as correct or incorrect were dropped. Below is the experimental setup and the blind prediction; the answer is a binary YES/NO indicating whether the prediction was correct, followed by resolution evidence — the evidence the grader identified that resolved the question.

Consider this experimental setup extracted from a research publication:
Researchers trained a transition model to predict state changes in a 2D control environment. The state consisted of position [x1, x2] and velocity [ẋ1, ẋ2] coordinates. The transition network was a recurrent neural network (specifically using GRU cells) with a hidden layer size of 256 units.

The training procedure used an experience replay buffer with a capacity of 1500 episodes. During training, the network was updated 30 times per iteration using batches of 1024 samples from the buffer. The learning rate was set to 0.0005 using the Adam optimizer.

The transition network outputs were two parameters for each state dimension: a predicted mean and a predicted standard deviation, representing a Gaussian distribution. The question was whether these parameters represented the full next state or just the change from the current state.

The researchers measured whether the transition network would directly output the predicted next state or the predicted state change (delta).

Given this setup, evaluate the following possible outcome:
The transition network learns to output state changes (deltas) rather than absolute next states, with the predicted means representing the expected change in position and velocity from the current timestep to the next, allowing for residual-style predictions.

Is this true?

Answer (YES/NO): YES